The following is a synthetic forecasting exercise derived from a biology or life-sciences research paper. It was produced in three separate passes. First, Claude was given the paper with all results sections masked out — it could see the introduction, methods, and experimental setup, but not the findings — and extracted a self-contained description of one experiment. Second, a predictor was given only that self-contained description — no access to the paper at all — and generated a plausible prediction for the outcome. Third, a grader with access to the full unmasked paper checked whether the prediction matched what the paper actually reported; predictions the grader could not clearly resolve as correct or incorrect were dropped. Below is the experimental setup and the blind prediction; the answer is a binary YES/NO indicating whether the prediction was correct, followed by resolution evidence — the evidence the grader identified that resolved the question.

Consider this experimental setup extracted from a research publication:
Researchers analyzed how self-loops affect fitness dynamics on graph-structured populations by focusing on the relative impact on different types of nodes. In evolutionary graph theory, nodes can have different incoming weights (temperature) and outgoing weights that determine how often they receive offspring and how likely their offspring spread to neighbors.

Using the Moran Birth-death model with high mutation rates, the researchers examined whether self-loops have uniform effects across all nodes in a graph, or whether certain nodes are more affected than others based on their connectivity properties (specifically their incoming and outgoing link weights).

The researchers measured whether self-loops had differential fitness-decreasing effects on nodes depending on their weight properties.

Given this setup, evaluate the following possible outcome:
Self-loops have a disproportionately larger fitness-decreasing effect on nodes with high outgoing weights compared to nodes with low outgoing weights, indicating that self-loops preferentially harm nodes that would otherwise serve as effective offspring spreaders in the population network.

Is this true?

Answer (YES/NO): NO